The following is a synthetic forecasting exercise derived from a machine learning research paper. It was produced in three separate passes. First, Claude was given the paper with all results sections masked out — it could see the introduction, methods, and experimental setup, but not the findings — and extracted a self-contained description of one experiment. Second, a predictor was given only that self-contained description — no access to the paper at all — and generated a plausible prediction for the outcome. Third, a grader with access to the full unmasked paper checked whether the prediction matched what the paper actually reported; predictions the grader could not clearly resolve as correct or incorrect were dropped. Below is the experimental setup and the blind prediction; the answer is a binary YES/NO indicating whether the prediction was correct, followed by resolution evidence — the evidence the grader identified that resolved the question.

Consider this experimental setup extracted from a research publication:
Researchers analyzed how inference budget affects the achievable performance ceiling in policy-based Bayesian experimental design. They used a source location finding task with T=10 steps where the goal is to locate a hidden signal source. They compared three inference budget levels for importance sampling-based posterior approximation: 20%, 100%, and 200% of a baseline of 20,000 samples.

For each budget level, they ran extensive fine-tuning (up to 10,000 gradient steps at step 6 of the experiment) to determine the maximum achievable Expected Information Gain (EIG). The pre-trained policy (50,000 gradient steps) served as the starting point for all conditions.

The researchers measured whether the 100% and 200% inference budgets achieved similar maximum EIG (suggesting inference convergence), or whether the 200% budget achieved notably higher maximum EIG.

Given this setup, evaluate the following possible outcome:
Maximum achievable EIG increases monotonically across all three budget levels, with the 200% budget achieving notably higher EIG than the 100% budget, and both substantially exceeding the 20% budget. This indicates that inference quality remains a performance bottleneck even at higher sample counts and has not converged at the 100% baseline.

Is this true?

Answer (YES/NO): NO